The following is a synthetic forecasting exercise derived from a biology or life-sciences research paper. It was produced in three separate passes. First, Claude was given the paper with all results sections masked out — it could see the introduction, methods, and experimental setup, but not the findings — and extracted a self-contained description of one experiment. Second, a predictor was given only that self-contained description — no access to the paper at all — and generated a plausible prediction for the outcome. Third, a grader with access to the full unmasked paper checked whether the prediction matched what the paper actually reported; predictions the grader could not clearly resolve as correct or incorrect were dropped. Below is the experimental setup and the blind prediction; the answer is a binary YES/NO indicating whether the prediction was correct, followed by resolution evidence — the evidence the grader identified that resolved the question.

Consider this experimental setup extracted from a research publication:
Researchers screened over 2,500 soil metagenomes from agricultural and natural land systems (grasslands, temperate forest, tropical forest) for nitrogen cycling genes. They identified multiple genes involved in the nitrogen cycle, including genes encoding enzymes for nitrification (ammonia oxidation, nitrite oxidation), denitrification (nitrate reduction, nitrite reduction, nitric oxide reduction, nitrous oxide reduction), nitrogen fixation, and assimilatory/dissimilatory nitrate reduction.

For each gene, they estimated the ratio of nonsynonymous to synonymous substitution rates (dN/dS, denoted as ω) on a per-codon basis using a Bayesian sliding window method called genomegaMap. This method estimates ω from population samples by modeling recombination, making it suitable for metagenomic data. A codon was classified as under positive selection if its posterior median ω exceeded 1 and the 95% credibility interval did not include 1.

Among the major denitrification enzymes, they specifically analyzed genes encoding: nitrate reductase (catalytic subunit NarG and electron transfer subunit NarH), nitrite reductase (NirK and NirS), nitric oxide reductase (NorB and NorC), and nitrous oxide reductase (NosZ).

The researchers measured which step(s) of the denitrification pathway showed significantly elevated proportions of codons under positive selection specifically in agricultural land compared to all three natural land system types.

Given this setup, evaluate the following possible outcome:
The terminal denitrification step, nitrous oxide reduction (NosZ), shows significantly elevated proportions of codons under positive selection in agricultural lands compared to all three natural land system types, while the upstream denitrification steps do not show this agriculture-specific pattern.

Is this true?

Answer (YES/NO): NO